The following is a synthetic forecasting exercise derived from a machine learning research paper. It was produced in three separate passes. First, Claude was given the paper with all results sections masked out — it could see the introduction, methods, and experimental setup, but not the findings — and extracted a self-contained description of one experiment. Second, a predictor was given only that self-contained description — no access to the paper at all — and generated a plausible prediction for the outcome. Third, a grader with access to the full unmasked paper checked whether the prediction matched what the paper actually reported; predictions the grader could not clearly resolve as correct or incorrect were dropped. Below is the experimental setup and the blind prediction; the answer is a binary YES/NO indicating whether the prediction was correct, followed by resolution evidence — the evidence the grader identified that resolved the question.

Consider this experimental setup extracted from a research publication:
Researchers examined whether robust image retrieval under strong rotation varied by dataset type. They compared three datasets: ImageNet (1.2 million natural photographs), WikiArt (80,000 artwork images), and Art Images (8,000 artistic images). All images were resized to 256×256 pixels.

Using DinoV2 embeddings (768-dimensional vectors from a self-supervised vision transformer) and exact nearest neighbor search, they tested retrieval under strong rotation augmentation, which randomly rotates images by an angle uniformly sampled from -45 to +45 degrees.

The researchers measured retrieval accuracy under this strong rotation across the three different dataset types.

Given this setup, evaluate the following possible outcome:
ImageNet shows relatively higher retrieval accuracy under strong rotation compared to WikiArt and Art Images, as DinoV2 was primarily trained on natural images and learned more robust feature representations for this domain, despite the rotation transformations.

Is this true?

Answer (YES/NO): YES